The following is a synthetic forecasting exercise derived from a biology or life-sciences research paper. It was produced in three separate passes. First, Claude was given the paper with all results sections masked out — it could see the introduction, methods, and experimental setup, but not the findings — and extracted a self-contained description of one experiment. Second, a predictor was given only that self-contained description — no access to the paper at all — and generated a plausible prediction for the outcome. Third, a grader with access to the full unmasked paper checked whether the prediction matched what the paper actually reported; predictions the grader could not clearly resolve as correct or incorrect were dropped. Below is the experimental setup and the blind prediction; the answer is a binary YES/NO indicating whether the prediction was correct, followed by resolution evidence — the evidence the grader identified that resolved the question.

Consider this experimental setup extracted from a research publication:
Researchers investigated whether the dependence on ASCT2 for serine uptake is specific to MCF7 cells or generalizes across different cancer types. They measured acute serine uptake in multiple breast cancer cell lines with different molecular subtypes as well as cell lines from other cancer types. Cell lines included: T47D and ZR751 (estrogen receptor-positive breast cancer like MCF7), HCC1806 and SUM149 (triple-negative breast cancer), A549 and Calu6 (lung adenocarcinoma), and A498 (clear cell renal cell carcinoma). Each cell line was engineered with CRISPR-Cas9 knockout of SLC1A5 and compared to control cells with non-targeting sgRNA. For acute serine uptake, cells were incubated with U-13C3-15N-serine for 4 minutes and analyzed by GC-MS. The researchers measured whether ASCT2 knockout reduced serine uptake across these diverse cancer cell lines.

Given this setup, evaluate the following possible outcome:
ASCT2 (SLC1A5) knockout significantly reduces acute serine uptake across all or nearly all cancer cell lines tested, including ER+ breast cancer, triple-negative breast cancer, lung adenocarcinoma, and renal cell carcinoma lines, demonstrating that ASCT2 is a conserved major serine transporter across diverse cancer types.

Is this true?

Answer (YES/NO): YES